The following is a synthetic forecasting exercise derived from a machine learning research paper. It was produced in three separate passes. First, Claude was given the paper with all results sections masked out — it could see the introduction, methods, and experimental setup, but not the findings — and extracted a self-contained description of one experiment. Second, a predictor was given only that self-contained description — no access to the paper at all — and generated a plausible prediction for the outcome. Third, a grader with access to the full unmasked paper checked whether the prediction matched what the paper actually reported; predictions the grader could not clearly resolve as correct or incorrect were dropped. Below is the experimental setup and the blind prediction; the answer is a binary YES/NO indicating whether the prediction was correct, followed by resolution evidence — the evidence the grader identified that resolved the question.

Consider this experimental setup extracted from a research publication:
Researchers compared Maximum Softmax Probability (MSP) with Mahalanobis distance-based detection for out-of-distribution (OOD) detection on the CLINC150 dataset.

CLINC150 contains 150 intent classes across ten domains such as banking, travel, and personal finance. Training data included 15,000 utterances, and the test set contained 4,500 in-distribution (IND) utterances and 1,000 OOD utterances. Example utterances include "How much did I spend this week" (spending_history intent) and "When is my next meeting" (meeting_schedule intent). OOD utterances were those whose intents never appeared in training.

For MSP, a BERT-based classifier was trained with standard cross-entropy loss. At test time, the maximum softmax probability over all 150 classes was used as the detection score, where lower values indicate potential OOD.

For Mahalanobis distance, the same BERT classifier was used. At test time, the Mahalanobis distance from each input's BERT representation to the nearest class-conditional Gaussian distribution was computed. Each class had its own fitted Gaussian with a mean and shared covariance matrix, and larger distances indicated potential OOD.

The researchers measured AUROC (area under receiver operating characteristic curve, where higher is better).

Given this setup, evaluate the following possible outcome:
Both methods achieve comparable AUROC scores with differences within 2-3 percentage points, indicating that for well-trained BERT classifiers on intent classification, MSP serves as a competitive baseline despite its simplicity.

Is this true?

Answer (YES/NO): YES